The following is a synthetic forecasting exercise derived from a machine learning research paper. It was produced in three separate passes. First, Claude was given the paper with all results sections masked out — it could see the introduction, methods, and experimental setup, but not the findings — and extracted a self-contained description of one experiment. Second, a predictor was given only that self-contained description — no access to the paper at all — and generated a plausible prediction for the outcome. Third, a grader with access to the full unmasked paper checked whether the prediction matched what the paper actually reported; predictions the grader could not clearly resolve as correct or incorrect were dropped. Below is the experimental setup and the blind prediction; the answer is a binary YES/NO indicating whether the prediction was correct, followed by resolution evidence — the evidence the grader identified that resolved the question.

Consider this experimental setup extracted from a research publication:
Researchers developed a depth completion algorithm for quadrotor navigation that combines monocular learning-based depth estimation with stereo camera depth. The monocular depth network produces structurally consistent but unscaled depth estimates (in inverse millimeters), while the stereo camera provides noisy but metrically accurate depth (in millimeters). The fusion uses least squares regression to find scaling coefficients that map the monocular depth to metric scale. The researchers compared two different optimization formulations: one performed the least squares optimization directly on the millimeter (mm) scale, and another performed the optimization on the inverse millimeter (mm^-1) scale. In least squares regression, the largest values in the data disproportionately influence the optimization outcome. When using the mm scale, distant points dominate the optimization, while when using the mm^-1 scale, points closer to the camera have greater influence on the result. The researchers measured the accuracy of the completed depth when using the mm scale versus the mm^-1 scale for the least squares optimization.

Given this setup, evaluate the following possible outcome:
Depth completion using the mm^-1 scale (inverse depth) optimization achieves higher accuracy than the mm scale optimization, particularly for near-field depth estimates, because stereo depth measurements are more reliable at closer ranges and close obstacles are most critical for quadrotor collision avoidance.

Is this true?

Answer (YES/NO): YES